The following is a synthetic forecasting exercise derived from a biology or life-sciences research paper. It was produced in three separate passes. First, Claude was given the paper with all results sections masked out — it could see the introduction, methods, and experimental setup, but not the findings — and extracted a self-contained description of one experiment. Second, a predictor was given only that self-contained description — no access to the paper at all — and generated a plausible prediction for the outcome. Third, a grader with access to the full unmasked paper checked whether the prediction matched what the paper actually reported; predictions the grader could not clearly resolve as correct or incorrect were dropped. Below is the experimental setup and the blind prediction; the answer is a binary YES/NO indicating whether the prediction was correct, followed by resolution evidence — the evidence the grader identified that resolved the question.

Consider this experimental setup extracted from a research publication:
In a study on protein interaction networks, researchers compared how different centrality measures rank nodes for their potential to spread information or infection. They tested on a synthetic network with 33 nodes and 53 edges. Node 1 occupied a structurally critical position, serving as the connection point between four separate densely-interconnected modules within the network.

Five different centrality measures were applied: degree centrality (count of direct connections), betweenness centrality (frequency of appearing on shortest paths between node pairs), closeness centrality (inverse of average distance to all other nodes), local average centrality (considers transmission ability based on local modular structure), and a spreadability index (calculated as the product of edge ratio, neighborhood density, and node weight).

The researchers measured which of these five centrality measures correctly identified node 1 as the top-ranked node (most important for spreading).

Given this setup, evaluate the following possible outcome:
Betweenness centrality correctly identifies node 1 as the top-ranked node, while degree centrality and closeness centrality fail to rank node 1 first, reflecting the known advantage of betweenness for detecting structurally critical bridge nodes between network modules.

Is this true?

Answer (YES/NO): NO